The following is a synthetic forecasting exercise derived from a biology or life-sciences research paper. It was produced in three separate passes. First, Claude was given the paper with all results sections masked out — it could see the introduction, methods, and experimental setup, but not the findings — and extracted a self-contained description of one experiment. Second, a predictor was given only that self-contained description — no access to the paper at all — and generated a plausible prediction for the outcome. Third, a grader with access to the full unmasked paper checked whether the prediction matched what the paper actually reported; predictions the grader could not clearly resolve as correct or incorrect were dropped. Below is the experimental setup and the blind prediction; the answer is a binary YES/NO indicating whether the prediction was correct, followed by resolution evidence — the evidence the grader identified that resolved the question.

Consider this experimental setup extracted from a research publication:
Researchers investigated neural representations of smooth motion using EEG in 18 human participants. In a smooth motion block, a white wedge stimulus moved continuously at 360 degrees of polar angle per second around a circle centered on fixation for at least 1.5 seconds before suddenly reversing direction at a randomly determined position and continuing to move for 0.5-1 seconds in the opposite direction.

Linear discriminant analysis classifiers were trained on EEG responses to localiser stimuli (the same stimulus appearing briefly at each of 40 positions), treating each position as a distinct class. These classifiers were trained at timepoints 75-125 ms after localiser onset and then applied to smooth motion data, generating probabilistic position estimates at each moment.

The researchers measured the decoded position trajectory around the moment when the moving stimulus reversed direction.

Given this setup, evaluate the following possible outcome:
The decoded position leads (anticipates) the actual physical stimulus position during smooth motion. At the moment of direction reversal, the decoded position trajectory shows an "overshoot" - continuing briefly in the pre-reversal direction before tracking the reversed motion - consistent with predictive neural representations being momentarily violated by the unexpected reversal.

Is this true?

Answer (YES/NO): NO